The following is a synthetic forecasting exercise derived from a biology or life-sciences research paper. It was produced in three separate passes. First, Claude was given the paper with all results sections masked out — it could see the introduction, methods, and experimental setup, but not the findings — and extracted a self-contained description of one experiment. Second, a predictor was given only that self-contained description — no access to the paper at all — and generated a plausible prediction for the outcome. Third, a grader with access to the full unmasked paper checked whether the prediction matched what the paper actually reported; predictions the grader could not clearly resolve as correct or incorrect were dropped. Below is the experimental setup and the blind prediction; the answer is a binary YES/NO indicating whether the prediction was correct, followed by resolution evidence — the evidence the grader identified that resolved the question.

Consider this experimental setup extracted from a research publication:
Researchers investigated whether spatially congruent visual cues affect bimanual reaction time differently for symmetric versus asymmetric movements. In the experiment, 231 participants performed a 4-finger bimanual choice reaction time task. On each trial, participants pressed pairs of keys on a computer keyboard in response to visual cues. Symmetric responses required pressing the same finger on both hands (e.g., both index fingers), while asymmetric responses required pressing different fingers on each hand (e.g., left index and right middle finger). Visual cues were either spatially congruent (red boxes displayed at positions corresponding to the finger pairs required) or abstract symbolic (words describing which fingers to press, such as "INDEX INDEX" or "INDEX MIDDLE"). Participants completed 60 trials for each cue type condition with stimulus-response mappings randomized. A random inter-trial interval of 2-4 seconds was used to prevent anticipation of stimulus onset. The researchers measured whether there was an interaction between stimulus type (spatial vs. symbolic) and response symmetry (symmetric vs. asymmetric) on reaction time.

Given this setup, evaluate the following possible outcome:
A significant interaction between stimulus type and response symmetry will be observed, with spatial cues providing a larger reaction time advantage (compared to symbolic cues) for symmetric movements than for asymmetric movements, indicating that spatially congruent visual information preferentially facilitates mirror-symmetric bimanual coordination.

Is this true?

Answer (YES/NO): NO